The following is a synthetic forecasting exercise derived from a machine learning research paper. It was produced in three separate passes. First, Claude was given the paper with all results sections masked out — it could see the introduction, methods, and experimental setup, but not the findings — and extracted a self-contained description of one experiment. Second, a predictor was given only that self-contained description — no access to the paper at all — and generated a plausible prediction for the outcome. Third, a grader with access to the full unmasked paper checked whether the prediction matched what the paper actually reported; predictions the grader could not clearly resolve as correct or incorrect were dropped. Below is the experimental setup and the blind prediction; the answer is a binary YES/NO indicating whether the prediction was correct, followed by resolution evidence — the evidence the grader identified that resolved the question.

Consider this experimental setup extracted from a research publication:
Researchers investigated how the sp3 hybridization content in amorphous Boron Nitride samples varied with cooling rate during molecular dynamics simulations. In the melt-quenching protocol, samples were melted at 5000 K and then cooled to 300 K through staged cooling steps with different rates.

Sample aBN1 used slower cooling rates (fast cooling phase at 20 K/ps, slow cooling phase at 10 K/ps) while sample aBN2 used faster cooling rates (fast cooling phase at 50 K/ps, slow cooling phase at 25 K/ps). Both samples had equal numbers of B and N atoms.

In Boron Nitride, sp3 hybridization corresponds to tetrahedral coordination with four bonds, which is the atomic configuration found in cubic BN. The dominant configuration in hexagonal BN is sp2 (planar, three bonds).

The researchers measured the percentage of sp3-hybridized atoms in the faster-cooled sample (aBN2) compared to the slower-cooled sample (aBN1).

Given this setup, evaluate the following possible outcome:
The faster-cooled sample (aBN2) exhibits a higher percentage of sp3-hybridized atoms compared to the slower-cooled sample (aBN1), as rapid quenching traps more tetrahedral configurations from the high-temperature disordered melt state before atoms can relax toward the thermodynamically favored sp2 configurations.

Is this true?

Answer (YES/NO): YES